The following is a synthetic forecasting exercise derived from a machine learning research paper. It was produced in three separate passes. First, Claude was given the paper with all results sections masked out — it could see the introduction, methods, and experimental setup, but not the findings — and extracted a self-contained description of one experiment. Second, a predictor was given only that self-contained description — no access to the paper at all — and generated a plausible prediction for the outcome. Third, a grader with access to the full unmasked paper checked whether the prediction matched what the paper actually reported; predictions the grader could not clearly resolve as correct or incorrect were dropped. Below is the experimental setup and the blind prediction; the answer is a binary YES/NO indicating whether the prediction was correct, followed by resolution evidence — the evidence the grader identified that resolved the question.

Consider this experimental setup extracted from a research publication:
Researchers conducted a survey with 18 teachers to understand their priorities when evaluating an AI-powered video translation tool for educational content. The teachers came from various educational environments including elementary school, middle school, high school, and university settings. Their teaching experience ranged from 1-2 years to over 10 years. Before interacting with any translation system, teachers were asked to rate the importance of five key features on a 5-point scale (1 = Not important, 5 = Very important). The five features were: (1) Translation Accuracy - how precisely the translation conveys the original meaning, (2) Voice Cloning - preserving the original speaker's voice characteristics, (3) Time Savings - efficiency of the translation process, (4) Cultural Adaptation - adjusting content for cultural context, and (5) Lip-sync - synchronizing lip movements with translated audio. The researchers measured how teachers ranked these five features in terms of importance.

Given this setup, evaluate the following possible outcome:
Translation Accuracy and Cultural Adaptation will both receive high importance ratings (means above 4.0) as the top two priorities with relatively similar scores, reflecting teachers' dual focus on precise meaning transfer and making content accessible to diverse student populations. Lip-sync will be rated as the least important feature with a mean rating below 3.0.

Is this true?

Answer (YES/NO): NO